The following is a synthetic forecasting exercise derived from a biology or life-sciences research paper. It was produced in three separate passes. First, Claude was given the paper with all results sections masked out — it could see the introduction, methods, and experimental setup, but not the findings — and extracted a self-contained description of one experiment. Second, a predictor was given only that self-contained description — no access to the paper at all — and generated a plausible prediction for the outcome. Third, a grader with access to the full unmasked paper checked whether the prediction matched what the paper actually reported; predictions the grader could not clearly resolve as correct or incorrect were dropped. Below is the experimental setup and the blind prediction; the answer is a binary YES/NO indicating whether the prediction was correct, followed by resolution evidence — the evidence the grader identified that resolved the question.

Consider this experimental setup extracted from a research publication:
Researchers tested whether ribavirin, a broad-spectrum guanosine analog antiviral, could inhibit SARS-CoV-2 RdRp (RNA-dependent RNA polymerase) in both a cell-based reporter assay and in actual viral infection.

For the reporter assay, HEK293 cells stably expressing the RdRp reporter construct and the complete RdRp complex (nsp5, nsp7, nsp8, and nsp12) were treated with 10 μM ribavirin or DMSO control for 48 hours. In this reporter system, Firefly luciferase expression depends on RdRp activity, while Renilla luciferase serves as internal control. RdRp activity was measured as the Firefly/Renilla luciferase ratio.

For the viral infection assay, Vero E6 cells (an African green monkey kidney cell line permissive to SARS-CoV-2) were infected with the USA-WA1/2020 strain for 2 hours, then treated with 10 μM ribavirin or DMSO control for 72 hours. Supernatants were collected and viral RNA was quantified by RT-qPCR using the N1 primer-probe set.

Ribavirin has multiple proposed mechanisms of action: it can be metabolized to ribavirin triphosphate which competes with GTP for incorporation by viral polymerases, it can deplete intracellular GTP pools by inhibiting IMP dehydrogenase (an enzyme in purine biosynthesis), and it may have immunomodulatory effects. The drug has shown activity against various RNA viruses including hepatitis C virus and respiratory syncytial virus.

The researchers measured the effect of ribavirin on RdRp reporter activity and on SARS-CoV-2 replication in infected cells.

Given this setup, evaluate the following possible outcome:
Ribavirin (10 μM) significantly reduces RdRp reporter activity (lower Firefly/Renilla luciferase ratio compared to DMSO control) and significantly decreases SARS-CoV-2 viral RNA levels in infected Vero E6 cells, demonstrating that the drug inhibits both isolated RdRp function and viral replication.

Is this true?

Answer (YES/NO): NO